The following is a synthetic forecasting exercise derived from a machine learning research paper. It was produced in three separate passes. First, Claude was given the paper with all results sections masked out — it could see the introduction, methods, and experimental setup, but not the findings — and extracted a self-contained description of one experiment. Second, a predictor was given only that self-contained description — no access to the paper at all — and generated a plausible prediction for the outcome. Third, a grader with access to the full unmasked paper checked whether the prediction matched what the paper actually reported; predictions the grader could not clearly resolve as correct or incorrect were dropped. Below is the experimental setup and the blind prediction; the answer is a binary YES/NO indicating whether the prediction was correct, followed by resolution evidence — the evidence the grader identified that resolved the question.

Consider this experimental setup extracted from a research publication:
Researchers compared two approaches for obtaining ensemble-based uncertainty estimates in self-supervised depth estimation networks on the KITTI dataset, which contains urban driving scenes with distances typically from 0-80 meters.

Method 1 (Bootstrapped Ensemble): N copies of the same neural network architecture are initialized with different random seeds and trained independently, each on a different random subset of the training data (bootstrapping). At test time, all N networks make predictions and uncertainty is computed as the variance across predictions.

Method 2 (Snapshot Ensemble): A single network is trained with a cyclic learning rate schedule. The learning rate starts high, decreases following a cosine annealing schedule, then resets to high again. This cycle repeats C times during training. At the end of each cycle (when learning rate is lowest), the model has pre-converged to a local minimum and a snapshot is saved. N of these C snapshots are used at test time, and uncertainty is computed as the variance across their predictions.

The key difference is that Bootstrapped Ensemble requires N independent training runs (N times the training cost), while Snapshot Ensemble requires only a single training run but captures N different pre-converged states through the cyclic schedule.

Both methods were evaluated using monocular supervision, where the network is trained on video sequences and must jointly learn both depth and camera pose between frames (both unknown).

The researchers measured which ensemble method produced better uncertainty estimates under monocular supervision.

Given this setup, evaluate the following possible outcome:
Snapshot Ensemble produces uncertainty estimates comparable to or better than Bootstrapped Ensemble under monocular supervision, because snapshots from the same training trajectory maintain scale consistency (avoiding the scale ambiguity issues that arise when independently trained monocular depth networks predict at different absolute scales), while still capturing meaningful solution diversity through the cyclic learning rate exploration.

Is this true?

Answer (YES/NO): NO